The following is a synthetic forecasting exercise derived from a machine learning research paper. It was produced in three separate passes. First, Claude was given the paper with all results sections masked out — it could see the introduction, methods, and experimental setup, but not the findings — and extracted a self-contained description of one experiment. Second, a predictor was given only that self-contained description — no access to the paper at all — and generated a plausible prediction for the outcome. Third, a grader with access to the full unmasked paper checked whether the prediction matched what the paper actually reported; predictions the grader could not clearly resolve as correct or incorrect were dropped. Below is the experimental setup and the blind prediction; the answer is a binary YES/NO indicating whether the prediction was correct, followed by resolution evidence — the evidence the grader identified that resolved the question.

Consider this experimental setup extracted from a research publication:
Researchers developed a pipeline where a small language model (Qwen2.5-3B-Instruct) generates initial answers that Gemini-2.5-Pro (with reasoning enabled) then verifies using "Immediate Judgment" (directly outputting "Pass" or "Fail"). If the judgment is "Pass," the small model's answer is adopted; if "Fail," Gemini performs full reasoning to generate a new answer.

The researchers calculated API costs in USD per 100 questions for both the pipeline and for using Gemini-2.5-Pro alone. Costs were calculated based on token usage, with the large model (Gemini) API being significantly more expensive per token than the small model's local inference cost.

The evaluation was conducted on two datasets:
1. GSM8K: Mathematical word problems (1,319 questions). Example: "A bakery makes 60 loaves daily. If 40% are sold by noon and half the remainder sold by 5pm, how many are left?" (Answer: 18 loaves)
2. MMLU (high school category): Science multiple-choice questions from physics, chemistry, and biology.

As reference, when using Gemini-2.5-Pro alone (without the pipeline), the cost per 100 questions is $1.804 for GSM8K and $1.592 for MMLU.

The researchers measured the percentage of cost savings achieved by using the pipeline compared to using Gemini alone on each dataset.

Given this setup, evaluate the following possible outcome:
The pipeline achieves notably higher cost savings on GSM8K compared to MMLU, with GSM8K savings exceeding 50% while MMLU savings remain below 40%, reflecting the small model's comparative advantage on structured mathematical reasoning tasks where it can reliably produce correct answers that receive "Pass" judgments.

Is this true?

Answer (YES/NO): NO